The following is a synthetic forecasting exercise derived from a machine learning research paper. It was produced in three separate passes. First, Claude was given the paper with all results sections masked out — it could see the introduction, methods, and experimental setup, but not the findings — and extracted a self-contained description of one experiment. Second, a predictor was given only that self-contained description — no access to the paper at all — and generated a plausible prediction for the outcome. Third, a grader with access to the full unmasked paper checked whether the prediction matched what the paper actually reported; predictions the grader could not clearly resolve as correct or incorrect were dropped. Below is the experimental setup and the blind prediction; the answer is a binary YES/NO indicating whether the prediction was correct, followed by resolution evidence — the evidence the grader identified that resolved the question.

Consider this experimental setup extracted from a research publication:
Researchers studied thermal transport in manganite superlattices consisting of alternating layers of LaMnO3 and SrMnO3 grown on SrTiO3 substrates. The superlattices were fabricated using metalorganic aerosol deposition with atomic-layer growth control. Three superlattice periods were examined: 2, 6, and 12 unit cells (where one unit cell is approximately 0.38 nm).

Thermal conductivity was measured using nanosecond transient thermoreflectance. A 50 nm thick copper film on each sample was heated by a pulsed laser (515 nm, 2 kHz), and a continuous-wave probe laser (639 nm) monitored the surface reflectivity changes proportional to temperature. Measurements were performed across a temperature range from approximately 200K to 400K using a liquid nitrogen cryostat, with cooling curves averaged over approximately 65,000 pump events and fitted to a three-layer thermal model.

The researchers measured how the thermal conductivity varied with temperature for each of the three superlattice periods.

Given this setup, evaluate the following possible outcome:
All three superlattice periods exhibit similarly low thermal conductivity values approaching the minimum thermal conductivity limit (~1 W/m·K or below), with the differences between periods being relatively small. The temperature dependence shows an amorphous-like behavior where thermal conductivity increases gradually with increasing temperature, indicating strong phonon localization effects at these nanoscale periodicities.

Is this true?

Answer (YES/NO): NO